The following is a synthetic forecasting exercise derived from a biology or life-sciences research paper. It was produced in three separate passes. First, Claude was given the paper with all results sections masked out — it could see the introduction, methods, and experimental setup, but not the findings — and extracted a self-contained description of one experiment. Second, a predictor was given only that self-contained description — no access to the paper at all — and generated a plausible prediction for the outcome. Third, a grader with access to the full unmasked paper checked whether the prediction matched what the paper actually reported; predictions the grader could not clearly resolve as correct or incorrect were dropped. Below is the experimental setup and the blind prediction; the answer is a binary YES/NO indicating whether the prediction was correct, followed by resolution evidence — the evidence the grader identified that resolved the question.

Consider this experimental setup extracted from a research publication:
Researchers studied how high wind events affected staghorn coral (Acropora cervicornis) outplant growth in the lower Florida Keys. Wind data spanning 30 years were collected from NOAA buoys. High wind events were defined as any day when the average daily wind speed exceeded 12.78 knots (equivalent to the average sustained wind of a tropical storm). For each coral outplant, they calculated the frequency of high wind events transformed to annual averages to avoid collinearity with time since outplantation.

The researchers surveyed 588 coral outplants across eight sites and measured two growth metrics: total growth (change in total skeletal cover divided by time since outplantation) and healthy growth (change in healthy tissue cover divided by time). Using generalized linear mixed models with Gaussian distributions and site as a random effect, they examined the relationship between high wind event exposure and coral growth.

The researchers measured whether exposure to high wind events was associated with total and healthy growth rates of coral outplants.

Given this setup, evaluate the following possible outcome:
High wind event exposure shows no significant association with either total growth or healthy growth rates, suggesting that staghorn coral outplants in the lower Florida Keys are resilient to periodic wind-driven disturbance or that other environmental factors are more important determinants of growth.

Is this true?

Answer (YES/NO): NO